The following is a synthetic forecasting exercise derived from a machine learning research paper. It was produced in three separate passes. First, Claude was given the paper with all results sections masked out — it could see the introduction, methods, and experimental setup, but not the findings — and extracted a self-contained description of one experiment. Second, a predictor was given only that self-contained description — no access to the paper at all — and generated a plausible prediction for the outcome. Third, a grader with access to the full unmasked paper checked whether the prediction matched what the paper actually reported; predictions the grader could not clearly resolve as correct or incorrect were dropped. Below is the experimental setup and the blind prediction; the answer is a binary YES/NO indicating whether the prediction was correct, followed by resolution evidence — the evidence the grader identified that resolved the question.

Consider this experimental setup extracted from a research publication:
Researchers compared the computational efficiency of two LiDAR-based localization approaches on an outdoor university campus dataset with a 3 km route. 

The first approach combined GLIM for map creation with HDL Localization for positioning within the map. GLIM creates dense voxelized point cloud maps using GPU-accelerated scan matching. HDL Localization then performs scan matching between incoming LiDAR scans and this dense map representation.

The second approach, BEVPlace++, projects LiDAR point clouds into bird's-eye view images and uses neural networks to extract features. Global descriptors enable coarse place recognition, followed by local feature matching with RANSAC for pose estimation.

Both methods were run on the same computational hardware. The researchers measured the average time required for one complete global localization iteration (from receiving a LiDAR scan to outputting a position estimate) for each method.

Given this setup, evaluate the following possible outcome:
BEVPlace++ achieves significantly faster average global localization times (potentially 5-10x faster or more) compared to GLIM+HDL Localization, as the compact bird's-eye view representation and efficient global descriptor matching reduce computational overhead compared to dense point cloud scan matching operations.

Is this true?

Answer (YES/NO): NO